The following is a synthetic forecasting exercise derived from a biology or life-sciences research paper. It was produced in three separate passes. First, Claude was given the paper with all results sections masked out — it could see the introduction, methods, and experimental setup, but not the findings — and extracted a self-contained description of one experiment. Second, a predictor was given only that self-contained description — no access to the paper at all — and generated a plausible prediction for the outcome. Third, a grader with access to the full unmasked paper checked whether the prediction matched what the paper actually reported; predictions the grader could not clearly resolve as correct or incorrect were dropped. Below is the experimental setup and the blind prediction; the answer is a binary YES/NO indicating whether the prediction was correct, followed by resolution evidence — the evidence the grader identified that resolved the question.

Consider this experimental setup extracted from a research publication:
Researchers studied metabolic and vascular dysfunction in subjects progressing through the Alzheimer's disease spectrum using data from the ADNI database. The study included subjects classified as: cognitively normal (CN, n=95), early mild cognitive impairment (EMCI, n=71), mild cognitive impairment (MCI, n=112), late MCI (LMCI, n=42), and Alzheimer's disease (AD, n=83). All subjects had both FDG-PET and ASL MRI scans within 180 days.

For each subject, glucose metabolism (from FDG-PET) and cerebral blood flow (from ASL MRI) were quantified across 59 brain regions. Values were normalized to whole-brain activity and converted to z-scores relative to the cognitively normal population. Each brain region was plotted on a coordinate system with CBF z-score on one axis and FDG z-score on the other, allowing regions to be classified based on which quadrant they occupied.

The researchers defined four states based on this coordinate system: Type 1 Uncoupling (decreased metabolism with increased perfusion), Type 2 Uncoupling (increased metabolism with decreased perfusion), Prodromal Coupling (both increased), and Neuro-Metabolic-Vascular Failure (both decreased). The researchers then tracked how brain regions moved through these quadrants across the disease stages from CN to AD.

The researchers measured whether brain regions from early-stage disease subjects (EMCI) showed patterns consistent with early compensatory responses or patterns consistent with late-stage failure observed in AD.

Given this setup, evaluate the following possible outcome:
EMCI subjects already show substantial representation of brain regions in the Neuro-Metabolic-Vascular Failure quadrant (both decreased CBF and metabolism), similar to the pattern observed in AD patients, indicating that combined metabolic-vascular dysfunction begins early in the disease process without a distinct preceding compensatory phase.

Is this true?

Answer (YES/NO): NO